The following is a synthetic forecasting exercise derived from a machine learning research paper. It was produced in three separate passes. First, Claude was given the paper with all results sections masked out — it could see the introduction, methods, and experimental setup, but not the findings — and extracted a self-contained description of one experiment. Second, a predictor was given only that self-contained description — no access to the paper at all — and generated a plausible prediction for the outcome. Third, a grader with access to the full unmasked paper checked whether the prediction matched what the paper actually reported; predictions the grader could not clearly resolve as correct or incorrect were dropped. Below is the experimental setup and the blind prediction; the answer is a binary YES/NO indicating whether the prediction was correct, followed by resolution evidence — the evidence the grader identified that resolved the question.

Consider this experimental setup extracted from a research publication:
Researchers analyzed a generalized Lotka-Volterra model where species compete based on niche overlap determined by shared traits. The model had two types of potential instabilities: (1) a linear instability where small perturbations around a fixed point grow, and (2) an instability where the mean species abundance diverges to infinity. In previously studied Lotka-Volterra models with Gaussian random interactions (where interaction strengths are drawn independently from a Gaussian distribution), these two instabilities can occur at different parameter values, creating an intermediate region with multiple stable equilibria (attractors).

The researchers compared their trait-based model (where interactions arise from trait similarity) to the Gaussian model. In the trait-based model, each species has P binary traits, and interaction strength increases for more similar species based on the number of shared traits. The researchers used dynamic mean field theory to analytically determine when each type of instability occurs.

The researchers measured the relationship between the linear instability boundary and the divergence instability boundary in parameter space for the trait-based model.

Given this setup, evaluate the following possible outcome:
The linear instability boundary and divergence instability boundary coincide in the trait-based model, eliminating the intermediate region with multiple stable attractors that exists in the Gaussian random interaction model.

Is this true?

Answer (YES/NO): YES